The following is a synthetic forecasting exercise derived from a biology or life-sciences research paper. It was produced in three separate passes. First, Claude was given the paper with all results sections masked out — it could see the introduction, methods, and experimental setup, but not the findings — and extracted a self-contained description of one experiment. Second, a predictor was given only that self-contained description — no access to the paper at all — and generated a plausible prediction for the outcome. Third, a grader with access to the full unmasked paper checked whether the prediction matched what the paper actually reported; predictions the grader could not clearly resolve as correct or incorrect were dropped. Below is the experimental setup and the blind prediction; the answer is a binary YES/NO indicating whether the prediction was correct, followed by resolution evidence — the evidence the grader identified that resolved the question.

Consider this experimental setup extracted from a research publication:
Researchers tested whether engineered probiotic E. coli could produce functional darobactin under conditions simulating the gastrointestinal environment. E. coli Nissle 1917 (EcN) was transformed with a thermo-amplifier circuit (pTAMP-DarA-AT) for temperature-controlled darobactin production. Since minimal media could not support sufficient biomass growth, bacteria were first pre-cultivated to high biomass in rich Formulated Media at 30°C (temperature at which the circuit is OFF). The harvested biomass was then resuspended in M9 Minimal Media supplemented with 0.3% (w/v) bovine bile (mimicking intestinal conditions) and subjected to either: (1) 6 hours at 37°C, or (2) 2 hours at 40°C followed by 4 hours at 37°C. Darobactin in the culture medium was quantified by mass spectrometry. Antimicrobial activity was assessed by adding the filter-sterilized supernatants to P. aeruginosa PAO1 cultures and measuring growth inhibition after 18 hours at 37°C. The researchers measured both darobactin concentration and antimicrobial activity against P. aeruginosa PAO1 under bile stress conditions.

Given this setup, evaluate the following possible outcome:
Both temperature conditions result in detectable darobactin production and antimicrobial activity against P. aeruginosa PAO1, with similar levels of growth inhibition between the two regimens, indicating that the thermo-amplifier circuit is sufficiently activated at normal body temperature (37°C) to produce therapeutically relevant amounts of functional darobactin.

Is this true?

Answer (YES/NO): NO